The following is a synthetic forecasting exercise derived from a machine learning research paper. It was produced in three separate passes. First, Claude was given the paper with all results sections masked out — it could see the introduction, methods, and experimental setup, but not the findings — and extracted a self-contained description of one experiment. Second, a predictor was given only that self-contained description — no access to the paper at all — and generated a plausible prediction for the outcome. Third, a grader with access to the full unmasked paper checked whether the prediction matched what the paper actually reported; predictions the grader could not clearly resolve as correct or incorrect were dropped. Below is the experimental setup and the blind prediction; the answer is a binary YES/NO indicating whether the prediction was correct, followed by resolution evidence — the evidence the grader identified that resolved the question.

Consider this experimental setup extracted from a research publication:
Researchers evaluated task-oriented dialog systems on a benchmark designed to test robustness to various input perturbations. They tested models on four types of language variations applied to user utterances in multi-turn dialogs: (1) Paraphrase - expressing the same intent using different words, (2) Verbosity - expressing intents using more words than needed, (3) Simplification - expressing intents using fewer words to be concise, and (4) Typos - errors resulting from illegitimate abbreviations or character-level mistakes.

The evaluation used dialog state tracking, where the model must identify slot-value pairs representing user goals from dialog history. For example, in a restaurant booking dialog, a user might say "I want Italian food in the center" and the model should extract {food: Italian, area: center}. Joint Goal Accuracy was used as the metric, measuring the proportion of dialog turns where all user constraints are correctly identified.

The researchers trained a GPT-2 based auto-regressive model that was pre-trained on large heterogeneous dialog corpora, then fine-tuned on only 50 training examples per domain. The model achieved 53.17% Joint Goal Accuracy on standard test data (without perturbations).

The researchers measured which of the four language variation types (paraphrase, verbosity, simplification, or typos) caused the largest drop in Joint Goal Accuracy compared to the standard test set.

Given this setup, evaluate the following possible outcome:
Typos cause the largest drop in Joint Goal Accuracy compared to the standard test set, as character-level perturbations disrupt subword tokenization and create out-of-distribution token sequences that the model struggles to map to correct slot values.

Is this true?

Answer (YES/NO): YES